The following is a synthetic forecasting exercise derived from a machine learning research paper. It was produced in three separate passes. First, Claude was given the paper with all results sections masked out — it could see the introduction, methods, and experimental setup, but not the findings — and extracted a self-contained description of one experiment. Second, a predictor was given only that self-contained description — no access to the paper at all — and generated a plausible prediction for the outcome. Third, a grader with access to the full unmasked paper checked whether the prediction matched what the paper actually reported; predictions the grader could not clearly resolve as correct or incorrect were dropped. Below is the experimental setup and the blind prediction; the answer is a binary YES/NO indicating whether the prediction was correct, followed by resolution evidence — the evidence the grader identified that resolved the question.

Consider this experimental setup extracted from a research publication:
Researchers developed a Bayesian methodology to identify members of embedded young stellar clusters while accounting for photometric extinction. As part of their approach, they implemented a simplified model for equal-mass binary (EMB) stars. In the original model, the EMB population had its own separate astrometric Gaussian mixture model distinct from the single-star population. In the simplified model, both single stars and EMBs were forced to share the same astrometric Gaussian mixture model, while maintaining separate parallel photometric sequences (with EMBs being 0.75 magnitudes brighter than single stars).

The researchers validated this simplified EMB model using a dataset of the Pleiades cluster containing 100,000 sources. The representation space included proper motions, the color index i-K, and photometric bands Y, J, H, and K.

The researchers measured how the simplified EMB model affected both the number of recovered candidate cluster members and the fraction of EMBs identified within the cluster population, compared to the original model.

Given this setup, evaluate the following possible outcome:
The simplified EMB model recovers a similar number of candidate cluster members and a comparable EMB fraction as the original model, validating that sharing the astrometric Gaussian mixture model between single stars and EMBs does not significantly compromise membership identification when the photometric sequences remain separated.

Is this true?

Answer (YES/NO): YES